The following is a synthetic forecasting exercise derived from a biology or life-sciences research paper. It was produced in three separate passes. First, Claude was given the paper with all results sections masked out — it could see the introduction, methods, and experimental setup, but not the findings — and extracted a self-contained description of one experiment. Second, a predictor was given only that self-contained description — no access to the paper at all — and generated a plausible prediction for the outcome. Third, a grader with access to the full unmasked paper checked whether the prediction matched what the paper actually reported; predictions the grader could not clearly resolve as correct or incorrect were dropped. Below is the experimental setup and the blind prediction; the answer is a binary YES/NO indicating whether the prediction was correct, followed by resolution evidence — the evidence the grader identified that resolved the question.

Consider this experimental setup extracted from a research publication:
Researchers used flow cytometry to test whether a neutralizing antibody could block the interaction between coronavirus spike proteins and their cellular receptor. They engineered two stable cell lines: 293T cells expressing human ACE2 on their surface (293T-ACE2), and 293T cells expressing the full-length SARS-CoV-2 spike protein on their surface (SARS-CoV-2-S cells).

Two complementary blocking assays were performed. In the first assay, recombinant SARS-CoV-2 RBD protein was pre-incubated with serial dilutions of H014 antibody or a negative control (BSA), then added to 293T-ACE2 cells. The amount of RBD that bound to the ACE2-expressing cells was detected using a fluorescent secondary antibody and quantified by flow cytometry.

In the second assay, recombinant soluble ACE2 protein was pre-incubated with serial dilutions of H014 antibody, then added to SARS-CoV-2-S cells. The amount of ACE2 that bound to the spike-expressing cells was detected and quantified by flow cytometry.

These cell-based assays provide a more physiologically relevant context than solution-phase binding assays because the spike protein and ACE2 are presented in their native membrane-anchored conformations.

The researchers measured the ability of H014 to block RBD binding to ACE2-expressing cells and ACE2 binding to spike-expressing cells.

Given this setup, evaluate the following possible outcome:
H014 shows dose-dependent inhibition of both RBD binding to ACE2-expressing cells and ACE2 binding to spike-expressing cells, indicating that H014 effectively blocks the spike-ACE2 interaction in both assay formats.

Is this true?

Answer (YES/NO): YES